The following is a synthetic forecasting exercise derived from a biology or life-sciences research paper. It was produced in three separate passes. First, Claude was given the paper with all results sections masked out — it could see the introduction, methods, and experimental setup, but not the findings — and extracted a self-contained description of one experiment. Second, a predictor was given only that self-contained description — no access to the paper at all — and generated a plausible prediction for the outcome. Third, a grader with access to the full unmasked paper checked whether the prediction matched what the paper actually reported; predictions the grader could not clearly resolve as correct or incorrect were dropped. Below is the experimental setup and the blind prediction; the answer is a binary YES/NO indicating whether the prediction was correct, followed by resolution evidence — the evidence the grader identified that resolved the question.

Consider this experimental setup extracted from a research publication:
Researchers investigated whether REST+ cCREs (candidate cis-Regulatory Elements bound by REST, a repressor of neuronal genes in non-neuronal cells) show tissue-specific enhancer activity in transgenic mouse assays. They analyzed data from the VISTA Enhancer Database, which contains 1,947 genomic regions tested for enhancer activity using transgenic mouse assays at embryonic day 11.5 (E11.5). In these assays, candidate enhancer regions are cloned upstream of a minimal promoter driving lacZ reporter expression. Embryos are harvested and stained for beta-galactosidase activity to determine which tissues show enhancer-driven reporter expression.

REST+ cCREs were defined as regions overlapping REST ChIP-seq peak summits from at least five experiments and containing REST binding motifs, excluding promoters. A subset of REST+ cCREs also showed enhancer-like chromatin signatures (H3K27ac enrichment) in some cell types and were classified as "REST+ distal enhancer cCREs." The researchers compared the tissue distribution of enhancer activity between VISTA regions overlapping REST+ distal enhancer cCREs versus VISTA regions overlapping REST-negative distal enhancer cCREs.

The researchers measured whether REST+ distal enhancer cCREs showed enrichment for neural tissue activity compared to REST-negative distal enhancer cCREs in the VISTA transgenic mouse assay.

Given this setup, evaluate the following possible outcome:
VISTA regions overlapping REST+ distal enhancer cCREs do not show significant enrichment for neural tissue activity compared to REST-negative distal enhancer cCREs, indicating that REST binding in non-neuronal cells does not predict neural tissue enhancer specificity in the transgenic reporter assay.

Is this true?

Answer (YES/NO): NO